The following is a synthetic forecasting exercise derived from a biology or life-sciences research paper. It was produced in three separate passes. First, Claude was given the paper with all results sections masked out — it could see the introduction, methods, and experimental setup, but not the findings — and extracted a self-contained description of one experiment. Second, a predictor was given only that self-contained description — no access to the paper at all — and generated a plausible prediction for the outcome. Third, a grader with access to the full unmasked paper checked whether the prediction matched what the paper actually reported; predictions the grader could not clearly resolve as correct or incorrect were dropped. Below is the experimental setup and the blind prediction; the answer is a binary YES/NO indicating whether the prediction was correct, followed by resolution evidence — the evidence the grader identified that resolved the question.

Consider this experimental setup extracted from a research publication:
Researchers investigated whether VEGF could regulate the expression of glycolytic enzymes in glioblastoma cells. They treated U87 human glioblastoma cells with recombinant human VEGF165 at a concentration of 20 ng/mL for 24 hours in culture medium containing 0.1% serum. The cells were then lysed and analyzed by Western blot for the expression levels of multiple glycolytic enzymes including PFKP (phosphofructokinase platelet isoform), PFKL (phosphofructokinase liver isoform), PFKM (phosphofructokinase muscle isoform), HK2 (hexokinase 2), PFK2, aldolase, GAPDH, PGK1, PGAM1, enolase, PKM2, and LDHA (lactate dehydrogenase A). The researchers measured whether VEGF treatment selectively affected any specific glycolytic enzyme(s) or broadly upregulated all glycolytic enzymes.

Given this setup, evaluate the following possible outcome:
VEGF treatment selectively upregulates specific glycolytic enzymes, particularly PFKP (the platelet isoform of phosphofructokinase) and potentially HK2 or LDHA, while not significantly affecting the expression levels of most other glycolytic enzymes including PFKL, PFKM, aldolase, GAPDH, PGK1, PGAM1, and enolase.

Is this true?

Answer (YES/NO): NO